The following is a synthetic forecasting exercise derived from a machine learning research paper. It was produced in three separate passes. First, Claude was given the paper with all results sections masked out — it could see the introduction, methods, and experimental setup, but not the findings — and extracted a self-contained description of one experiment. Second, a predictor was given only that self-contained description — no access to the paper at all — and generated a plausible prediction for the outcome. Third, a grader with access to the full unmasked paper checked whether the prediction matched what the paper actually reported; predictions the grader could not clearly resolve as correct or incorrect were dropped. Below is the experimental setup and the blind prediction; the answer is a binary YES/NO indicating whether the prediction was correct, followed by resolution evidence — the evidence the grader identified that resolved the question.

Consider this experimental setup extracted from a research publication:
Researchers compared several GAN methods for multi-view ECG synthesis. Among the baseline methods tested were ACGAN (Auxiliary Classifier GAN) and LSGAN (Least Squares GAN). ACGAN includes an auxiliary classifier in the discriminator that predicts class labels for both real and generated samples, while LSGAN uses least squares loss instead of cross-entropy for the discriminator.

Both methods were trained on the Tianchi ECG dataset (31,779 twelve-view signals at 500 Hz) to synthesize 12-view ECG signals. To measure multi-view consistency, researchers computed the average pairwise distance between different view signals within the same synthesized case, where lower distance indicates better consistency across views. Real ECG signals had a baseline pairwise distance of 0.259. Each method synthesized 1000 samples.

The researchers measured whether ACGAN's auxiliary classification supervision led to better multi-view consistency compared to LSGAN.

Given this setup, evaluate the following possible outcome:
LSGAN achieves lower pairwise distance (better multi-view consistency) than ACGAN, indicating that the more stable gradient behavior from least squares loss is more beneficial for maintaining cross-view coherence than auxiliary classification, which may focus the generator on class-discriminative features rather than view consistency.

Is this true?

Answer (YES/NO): YES